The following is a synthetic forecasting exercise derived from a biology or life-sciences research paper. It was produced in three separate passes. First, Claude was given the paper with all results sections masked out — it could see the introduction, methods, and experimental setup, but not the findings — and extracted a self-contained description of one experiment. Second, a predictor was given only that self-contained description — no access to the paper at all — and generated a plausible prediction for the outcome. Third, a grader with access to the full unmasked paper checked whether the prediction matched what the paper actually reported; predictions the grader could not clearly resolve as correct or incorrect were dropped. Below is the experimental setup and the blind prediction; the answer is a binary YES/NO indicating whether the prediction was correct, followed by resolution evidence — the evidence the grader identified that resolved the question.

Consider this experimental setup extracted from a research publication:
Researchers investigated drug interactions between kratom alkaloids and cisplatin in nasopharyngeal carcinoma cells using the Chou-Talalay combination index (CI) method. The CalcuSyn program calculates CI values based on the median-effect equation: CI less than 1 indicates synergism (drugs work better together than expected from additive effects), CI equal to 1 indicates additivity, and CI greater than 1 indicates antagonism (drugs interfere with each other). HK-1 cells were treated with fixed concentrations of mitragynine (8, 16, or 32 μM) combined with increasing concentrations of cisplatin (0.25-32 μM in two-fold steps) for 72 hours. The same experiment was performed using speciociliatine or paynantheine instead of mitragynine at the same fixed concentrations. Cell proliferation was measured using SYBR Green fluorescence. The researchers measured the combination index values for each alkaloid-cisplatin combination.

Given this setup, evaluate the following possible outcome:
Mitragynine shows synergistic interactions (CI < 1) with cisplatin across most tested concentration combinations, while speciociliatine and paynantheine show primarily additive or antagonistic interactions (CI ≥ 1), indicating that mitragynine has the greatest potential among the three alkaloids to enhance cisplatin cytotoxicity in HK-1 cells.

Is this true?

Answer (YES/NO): NO